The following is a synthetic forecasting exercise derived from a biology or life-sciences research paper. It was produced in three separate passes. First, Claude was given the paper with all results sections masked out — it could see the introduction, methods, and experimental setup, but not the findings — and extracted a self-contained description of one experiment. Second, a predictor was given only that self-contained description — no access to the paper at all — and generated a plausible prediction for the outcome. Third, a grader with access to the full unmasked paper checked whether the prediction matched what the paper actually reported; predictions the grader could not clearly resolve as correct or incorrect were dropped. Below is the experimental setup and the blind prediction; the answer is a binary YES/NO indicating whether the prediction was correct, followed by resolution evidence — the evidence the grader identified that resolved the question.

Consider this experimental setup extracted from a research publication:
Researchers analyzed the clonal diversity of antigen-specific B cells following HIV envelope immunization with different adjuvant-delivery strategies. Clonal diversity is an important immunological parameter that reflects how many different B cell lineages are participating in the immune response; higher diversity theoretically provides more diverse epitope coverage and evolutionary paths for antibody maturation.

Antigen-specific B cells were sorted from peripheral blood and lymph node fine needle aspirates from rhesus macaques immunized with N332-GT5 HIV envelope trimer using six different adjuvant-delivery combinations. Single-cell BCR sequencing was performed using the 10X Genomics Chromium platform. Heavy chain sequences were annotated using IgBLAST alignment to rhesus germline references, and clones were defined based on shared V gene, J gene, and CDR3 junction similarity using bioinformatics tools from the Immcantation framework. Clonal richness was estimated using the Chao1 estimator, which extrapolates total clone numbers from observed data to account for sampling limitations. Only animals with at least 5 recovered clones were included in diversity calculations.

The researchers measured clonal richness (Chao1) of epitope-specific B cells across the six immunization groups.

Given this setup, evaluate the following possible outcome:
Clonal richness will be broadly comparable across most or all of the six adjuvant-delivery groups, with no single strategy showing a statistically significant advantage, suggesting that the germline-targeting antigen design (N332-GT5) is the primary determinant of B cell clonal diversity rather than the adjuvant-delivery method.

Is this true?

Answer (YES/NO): NO